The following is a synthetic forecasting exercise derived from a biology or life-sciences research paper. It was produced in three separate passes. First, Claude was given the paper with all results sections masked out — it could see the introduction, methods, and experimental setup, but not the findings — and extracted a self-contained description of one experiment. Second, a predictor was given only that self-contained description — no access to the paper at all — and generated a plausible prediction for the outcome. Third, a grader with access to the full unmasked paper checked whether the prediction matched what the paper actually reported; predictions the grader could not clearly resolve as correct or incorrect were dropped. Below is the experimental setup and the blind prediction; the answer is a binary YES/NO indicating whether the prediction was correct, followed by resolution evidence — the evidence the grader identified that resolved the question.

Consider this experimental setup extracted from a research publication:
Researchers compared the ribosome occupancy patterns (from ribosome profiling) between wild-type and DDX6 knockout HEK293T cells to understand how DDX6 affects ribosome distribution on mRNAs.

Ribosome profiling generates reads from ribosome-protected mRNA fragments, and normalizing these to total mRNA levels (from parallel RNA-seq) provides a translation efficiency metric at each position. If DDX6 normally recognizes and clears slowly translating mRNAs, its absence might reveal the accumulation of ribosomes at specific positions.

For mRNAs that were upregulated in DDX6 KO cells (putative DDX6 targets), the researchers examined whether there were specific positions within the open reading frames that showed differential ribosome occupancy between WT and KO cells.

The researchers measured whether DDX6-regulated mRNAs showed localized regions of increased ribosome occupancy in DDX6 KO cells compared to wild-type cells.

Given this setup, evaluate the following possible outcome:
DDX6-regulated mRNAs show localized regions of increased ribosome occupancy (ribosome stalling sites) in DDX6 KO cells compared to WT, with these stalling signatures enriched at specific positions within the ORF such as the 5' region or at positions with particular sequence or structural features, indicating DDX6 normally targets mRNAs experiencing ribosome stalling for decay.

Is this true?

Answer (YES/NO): YES